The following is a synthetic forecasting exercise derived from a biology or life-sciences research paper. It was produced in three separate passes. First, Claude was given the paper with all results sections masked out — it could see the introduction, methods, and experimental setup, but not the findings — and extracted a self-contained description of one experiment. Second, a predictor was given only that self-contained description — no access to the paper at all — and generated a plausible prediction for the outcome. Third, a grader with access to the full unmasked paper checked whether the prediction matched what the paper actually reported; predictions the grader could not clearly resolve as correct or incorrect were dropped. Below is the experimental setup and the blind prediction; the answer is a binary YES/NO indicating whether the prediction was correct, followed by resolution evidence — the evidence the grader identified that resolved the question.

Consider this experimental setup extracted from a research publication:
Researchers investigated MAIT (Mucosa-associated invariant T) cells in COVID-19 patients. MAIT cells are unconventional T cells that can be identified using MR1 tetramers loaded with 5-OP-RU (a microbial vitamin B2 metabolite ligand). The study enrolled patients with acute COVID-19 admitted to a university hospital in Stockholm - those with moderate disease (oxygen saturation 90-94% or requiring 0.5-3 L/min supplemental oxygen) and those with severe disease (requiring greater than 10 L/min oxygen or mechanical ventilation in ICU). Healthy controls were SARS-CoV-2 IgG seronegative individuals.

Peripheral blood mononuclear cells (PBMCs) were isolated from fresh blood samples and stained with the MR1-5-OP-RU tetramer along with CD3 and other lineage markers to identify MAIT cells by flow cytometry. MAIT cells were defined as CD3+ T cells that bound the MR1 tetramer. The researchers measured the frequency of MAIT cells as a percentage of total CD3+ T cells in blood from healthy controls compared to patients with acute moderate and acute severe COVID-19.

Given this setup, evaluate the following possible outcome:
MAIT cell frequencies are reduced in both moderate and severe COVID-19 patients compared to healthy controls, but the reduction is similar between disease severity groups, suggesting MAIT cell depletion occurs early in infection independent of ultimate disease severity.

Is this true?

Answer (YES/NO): YES